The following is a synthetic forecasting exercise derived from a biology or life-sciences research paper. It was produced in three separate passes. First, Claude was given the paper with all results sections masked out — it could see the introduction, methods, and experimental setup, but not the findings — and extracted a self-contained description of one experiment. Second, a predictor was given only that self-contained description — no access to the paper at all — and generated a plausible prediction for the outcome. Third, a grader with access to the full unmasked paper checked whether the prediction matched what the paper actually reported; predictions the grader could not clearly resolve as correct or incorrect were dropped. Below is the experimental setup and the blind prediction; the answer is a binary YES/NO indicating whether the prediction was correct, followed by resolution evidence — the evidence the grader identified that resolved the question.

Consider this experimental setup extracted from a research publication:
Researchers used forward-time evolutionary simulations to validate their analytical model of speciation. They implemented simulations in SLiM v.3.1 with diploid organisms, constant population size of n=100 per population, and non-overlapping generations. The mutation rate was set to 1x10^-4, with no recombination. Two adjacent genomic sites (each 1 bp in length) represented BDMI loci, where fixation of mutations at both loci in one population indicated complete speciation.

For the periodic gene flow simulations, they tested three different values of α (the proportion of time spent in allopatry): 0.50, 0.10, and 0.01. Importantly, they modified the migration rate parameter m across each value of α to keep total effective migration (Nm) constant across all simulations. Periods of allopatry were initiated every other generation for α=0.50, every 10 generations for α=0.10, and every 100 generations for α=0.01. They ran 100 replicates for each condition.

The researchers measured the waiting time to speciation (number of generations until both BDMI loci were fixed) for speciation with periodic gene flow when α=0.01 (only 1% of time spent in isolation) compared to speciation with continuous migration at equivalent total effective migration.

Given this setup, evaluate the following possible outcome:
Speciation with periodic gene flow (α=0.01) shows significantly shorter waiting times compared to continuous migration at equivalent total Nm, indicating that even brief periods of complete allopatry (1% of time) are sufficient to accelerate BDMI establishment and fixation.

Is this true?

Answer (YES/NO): YES